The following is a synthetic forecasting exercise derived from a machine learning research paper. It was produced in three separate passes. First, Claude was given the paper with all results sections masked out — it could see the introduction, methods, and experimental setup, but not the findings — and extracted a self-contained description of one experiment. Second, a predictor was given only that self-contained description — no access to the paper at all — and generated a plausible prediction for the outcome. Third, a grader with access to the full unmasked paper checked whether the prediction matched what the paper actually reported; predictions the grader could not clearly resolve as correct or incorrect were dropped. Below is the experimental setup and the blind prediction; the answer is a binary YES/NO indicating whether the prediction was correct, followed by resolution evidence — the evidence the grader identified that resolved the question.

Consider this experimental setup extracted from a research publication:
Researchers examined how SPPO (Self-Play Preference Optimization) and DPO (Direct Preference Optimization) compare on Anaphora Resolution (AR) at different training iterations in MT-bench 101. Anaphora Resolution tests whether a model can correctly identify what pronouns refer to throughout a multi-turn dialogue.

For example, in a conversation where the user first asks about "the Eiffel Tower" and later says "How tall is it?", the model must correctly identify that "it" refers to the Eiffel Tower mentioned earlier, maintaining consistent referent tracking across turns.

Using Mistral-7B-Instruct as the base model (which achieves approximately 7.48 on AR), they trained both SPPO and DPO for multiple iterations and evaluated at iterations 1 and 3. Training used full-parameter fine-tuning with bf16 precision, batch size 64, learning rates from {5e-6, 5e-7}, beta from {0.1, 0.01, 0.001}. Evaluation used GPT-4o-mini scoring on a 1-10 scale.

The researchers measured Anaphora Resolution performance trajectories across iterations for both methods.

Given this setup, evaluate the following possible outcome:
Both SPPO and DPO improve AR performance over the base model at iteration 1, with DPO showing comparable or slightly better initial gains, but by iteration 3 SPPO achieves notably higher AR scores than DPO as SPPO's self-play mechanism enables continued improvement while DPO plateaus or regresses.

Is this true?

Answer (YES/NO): NO